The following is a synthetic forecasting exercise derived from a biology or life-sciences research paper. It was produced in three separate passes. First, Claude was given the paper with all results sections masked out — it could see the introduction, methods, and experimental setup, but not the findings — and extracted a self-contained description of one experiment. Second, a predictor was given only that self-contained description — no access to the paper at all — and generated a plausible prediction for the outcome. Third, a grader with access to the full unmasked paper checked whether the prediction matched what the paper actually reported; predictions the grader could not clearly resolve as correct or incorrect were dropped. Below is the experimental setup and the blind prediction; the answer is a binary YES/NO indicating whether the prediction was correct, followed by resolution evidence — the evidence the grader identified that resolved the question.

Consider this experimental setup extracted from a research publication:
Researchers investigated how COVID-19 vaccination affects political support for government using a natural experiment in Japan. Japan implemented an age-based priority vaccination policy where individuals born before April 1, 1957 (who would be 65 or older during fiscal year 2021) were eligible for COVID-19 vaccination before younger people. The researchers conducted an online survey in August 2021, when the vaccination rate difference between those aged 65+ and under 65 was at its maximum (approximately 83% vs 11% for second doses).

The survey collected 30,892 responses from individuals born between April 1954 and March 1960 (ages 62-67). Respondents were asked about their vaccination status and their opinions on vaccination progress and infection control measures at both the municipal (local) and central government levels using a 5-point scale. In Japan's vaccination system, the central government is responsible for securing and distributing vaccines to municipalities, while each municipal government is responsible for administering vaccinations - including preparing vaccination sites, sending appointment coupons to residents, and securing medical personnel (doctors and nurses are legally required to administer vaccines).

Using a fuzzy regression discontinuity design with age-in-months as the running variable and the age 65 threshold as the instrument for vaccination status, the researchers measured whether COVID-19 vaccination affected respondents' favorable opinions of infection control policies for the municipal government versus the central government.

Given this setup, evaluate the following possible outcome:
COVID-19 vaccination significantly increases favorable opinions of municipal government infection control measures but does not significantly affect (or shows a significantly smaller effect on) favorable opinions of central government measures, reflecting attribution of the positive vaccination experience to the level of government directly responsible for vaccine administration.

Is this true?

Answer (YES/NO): YES